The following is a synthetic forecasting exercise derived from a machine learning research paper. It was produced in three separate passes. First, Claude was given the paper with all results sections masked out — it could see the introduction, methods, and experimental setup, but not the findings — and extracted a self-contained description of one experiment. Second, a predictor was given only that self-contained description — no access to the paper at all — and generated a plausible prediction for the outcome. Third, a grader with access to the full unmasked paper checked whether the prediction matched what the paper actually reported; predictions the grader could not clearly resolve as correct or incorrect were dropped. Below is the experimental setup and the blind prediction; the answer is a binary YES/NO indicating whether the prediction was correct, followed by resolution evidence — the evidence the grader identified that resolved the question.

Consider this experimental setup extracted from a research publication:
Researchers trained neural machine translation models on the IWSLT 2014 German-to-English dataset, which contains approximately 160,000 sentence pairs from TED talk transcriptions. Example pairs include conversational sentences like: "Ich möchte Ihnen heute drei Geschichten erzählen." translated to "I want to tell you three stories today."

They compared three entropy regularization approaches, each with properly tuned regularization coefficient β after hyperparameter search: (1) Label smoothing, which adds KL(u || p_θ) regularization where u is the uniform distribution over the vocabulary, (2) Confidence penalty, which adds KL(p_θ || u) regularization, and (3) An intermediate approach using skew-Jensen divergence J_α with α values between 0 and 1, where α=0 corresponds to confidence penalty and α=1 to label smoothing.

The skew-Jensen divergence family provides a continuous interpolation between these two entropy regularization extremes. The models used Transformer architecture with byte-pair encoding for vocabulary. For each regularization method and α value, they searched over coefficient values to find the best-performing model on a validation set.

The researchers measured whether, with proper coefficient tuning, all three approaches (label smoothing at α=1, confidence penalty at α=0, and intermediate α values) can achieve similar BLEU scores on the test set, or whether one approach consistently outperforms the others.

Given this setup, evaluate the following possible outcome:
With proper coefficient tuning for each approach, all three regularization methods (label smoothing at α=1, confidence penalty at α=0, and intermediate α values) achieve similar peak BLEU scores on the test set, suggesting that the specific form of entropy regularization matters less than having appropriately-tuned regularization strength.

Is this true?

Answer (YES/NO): YES